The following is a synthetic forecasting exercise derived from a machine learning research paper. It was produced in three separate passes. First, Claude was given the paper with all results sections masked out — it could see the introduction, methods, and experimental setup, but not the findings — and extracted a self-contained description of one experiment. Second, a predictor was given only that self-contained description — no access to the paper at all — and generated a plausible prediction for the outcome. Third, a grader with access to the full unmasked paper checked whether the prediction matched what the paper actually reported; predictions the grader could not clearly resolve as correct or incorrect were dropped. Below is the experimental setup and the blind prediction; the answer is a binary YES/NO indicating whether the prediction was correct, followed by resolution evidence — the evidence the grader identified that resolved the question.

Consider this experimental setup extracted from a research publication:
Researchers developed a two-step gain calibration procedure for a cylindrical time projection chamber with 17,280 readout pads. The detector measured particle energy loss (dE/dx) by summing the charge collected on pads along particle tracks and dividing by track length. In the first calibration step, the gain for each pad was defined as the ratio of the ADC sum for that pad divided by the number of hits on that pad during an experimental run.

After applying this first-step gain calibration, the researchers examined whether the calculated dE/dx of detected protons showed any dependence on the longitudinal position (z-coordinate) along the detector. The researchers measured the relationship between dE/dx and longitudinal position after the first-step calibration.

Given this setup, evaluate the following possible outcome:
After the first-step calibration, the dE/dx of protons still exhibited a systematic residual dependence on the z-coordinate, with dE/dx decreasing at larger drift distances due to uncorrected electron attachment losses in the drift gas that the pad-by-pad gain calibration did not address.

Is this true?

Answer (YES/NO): NO